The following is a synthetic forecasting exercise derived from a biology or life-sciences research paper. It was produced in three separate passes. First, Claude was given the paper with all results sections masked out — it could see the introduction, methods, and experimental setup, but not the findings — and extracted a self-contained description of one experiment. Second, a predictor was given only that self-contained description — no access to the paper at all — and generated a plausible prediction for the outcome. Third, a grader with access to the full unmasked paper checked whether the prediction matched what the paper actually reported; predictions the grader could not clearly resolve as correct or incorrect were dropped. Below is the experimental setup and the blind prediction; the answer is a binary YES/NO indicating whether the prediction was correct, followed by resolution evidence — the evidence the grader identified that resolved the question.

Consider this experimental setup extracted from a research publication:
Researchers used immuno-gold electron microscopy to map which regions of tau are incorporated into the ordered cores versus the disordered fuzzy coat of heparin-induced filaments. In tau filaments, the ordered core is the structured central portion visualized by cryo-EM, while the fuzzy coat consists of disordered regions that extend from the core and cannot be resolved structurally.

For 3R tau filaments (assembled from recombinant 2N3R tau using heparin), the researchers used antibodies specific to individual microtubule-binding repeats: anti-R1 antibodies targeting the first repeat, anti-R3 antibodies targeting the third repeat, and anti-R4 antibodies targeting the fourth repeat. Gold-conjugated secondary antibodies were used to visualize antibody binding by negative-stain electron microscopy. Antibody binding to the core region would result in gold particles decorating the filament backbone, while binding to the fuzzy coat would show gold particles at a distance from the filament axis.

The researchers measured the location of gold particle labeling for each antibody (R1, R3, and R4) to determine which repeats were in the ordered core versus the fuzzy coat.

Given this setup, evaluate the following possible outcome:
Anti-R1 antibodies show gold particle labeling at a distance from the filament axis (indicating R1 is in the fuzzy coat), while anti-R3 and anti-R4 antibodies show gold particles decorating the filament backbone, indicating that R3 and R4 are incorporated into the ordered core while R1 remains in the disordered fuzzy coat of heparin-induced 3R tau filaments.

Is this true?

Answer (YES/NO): NO